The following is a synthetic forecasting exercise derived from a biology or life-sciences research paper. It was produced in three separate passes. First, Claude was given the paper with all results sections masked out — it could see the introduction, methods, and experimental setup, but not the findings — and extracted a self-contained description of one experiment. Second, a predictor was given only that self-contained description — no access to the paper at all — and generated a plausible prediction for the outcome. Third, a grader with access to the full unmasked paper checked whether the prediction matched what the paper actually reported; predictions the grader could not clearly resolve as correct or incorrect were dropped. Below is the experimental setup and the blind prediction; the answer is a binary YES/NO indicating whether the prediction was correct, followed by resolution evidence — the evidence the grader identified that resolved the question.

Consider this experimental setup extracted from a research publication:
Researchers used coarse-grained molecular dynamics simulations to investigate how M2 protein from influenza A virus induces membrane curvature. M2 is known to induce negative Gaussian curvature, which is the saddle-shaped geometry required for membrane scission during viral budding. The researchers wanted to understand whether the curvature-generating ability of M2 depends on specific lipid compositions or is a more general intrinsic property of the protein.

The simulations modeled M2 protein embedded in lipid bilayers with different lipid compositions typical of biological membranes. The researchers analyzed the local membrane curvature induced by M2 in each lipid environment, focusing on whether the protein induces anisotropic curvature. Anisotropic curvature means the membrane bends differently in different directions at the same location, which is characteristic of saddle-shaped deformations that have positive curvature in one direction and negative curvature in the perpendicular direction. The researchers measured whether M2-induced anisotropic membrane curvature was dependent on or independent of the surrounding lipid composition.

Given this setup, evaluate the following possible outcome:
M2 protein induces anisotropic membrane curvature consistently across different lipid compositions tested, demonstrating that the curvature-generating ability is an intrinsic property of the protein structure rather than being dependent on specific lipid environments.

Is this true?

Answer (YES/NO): YES